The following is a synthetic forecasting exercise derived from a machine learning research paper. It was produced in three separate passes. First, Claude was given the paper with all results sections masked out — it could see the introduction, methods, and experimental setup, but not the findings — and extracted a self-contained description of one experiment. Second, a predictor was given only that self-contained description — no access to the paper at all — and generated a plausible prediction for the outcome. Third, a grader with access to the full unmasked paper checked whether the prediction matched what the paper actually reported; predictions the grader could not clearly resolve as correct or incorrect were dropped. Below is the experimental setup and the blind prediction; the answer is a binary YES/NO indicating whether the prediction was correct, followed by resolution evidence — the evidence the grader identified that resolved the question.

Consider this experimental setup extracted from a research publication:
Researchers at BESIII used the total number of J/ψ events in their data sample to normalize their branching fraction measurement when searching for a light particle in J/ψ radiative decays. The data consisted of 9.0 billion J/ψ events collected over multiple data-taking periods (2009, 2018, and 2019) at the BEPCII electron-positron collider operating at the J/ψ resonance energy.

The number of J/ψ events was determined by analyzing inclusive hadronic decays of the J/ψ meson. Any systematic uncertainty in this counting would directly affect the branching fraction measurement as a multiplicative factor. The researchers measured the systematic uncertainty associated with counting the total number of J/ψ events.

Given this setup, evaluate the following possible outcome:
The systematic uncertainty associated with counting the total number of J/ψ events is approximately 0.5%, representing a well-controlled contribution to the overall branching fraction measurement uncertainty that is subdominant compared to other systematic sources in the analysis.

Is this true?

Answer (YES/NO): NO